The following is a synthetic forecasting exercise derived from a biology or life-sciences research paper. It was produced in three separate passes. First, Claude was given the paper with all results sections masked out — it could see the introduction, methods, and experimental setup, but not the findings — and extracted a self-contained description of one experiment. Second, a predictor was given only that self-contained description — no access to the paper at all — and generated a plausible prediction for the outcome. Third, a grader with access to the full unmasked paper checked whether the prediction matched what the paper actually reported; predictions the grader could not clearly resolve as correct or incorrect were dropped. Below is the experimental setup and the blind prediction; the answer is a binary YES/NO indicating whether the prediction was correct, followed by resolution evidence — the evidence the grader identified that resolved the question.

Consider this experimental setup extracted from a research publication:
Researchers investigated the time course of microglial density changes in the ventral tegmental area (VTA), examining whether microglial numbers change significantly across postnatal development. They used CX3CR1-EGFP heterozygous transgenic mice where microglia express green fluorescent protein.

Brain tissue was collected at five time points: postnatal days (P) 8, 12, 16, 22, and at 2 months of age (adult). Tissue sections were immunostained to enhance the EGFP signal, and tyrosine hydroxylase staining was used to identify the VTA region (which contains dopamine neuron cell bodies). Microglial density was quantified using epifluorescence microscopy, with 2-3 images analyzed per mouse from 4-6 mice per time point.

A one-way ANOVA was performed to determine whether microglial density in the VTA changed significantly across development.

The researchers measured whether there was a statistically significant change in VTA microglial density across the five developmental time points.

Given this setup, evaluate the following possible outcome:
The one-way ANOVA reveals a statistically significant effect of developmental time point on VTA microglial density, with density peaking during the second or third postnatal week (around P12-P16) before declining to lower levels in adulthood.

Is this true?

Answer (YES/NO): NO